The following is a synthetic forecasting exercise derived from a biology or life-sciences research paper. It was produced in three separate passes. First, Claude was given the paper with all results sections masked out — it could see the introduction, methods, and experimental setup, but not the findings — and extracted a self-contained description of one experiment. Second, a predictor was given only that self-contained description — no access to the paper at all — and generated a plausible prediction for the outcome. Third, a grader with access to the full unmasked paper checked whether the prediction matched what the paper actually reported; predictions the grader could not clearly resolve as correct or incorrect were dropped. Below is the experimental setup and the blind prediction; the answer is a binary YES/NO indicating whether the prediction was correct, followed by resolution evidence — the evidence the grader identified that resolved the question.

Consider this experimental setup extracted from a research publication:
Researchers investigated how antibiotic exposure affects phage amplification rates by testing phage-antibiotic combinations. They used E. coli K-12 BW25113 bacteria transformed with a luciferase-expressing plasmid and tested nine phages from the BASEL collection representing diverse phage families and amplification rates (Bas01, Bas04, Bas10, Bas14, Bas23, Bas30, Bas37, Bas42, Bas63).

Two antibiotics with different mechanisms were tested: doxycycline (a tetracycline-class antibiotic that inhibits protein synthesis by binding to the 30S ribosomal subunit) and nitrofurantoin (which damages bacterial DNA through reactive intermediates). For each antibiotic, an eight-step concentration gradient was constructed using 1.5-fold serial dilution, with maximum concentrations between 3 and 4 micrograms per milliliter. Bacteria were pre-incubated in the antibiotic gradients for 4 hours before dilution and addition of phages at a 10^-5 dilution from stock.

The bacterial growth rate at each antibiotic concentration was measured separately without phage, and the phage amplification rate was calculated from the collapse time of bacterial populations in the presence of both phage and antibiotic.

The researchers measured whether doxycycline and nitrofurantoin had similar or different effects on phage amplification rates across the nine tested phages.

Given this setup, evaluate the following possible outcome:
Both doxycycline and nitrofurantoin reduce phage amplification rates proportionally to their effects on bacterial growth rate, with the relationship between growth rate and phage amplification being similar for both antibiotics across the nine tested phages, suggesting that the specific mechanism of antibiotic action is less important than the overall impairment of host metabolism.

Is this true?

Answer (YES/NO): NO